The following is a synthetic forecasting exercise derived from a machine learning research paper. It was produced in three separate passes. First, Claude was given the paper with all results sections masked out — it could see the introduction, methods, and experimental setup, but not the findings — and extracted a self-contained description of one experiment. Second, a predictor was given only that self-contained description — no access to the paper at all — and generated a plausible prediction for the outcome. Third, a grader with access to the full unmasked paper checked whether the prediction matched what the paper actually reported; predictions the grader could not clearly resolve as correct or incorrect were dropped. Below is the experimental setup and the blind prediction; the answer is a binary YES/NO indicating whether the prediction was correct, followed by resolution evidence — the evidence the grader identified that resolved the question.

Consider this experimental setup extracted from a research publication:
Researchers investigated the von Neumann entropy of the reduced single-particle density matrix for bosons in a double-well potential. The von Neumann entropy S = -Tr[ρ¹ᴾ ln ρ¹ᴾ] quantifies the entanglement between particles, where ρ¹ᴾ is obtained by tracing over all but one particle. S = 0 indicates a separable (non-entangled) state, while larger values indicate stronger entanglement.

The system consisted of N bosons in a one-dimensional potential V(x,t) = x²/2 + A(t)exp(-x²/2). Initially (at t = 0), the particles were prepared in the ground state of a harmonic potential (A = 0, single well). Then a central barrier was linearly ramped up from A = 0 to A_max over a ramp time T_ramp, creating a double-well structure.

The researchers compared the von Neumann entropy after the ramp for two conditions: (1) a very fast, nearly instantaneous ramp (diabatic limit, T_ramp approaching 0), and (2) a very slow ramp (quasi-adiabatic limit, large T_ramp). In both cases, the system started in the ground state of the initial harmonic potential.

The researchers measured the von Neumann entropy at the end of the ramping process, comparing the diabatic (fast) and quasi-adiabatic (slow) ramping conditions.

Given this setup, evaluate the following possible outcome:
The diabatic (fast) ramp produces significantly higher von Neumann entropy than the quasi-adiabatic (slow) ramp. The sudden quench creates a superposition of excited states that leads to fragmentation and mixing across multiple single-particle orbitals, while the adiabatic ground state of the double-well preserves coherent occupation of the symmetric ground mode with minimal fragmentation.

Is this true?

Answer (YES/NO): YES